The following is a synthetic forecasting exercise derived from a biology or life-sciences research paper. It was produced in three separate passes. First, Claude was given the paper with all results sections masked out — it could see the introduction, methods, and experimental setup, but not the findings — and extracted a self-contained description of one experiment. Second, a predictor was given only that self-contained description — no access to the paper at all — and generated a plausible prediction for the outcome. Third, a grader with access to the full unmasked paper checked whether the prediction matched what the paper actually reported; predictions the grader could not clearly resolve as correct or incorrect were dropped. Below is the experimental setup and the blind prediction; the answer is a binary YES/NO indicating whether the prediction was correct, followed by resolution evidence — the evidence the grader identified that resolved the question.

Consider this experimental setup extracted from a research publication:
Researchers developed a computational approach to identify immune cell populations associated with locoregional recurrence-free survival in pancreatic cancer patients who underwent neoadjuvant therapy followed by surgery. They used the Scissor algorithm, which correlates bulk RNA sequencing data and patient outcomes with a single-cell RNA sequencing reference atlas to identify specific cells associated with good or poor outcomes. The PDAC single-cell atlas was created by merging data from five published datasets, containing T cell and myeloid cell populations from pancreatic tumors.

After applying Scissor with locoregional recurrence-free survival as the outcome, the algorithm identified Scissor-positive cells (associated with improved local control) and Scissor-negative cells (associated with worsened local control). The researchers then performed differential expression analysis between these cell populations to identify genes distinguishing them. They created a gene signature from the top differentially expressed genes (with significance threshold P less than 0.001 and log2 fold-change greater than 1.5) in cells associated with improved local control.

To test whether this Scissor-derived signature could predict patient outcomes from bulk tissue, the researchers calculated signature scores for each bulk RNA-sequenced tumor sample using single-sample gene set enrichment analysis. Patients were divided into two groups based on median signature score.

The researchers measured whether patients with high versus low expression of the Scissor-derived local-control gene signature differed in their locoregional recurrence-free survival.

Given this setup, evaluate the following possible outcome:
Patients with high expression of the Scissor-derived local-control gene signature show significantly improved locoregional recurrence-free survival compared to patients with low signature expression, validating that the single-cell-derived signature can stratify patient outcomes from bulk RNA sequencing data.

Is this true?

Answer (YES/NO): YES